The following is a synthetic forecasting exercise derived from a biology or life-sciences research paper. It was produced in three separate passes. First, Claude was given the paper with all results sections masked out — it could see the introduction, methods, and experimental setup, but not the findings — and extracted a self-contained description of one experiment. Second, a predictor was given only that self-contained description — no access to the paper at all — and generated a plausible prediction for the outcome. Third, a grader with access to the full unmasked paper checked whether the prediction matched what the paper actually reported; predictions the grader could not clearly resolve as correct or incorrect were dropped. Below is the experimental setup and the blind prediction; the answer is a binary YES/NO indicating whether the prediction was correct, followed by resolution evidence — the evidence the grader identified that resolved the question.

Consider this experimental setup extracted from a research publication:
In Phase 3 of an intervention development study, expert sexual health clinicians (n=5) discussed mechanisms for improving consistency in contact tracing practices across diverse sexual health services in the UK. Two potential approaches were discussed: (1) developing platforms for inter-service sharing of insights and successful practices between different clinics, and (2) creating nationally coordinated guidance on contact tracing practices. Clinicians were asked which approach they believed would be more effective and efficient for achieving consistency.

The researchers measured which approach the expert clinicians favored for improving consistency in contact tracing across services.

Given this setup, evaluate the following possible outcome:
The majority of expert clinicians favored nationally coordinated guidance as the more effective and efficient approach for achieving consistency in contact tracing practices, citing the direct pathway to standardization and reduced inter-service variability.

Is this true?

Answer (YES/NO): YES